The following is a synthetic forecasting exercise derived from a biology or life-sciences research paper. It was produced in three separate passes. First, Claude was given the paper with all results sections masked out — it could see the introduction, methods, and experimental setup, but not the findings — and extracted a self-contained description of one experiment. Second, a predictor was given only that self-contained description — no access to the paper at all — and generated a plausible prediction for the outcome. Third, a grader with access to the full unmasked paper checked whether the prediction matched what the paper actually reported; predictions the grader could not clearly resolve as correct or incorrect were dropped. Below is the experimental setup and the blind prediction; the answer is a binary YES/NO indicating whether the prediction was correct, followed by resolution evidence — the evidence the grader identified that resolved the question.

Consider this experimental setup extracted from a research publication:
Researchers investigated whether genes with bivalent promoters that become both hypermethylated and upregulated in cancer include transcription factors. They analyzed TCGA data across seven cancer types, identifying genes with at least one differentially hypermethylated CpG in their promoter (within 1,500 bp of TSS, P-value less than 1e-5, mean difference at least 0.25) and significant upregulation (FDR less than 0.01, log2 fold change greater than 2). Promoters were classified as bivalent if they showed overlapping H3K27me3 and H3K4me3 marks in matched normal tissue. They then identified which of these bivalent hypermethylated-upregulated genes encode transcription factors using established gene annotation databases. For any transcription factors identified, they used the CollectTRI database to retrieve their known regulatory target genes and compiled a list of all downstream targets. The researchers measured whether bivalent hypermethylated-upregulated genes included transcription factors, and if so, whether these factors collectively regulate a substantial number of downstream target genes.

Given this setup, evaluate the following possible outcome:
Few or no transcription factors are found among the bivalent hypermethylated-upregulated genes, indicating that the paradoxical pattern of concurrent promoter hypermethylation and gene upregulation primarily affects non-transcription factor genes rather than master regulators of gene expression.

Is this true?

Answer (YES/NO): NO